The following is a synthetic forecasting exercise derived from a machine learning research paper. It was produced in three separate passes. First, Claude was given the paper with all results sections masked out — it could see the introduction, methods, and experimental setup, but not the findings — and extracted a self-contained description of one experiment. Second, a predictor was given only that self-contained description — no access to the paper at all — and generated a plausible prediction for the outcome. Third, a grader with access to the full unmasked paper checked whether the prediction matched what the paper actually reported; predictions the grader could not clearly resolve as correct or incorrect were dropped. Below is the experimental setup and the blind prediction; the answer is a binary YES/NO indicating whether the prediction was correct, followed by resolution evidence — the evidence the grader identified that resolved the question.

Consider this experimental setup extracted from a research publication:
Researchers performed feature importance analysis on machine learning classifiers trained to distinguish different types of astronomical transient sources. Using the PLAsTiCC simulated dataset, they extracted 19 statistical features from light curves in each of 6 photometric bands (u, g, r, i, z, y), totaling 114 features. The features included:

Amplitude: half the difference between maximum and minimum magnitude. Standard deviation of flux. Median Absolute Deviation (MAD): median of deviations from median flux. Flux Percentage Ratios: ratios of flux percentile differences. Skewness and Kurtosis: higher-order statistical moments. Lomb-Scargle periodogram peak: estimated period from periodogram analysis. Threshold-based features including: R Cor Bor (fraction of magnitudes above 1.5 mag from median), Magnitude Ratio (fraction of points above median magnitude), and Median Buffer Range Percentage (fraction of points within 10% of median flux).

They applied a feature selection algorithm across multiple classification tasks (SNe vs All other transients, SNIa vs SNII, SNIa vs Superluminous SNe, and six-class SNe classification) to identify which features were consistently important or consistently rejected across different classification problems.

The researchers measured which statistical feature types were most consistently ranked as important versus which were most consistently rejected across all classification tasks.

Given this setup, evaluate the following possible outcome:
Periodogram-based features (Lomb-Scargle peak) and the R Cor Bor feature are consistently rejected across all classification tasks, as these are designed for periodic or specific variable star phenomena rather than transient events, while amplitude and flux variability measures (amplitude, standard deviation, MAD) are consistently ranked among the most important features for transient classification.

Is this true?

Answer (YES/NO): NO